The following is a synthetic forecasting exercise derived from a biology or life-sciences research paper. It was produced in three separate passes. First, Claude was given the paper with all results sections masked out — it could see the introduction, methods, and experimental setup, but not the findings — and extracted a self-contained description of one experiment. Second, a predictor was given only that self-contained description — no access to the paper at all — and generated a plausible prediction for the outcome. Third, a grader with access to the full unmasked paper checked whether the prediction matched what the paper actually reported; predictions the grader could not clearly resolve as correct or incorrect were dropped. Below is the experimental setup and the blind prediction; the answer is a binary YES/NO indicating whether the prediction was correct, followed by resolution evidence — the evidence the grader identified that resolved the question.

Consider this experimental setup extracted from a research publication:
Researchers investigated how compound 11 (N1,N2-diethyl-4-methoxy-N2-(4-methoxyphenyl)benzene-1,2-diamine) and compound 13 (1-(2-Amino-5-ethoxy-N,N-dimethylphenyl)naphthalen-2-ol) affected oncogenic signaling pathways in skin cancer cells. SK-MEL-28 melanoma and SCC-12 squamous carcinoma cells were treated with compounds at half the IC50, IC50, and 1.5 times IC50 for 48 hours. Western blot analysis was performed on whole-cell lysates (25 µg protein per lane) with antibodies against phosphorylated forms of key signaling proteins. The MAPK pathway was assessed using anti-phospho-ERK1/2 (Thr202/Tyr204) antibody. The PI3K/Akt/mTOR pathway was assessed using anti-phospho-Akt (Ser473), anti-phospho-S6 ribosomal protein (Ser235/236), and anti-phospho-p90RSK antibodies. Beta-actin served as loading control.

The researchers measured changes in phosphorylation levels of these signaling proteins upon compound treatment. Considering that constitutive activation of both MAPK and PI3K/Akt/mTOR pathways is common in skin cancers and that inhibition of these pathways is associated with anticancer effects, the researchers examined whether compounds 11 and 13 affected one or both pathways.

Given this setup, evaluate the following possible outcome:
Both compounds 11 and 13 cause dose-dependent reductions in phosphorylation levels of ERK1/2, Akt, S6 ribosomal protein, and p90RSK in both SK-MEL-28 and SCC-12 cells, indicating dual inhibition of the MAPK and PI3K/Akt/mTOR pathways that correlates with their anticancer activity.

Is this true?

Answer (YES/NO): YES